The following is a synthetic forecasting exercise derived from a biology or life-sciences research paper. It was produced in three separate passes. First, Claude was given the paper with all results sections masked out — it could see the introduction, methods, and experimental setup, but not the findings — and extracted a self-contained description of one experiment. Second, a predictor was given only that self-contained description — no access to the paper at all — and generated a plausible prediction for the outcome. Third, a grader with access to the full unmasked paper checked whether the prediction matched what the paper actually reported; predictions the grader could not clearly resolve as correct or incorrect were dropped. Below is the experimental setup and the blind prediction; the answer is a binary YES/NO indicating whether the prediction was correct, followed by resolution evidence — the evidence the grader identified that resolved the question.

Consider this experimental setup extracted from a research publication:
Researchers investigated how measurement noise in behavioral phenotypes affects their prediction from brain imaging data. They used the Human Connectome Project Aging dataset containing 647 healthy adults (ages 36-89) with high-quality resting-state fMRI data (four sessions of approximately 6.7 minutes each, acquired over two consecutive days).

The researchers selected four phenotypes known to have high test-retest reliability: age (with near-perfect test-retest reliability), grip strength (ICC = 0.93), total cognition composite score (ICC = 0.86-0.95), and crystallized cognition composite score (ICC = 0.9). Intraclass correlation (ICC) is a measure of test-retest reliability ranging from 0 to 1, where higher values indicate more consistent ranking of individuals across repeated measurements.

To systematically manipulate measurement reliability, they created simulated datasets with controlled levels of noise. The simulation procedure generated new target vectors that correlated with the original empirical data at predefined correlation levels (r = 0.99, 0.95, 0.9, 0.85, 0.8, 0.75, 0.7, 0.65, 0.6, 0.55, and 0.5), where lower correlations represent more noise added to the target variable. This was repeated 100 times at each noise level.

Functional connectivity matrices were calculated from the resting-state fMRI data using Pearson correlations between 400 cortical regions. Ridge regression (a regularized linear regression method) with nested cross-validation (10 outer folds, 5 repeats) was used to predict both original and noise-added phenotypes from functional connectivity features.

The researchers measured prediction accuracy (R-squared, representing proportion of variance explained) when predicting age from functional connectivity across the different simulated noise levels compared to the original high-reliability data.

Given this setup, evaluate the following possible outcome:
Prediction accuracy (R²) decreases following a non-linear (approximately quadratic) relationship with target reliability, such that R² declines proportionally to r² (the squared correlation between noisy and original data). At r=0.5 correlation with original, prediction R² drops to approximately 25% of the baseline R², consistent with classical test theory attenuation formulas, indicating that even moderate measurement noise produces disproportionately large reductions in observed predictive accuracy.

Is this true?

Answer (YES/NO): NO